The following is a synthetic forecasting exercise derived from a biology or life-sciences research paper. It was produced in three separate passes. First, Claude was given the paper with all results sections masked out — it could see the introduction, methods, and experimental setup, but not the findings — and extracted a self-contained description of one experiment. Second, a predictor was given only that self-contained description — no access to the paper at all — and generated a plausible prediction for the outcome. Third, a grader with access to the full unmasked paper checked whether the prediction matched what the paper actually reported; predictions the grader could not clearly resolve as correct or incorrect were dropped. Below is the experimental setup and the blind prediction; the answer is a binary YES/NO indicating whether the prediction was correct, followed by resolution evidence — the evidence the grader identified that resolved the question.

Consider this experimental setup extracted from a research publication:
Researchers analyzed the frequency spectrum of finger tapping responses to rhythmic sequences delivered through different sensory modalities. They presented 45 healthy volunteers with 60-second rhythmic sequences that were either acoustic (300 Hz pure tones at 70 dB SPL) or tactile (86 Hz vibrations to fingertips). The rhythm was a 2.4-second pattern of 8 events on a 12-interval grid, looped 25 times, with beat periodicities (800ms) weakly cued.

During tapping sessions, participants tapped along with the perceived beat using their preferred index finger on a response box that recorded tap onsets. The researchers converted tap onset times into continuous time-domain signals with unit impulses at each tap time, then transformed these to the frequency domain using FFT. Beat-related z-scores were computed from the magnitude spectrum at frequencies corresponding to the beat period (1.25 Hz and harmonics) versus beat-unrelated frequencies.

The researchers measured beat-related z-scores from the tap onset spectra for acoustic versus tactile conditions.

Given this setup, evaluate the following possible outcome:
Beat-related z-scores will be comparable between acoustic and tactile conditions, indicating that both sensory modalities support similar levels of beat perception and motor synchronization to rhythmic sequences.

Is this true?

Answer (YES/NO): NO